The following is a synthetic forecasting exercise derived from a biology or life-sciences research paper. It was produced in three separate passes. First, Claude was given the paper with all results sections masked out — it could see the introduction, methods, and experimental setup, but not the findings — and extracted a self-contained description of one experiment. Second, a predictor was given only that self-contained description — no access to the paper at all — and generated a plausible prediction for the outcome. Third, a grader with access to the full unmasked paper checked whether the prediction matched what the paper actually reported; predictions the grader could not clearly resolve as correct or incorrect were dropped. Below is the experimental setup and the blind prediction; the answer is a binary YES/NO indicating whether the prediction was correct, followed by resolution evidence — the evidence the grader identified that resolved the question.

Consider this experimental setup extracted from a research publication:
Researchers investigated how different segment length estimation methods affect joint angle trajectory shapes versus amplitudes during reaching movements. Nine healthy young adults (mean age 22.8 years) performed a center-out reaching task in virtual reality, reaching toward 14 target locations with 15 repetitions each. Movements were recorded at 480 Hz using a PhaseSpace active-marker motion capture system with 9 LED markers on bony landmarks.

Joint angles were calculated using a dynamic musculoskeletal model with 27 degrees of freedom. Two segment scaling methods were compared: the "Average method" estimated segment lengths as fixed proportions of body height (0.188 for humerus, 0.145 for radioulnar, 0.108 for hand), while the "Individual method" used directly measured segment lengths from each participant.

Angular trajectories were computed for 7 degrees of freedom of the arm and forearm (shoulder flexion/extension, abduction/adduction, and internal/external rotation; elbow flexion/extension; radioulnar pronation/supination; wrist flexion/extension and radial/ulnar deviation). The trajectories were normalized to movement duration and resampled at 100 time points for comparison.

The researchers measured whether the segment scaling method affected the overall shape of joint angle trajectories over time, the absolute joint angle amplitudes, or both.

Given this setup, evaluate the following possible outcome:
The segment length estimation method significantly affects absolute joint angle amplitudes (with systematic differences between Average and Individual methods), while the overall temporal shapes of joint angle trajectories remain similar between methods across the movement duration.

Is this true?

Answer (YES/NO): NO